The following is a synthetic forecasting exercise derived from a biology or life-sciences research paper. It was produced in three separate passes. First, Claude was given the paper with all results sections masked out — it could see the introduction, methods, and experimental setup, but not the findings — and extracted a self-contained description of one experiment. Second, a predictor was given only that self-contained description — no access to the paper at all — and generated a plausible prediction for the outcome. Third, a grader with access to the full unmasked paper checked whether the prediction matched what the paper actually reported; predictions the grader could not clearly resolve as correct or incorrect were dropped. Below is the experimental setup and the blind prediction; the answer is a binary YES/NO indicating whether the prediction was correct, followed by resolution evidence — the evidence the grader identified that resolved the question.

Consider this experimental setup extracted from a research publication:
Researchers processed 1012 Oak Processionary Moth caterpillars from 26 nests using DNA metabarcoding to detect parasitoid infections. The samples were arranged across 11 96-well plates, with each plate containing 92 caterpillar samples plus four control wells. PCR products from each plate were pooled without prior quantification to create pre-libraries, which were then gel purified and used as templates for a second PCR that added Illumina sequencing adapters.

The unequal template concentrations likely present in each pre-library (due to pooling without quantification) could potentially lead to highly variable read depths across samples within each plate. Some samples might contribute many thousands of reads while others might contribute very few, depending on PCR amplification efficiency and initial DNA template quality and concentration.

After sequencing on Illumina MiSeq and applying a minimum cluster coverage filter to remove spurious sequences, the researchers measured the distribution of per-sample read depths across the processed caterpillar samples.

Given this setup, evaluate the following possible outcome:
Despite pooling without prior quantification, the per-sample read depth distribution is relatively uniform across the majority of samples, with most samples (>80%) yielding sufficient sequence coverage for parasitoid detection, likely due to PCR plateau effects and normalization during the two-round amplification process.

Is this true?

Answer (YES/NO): YES